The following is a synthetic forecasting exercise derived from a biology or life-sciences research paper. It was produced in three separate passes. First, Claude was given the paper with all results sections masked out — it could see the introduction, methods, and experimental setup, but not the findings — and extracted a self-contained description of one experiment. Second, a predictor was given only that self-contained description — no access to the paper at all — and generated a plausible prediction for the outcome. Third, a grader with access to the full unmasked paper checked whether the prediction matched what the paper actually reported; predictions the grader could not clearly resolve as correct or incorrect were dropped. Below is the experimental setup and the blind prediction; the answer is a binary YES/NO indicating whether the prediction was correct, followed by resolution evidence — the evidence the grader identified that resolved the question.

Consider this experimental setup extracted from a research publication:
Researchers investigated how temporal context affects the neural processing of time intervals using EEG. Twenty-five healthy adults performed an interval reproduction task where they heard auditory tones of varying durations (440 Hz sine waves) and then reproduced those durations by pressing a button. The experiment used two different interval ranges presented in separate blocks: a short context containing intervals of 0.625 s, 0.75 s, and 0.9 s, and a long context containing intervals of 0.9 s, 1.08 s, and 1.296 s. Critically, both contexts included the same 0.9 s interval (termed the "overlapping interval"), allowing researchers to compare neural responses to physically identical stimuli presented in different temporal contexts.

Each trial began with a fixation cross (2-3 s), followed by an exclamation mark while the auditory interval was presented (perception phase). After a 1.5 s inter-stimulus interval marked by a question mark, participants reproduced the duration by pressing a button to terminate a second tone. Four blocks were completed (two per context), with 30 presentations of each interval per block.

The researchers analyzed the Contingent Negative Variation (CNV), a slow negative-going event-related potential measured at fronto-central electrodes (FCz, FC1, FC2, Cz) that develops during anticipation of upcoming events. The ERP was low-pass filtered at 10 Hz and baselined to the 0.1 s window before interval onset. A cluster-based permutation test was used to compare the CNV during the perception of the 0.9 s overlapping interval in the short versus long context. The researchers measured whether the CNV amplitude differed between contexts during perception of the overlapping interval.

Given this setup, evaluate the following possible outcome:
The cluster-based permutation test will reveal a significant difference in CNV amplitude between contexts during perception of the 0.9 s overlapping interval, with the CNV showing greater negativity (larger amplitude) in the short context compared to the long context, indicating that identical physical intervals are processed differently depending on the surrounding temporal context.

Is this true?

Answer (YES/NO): YES